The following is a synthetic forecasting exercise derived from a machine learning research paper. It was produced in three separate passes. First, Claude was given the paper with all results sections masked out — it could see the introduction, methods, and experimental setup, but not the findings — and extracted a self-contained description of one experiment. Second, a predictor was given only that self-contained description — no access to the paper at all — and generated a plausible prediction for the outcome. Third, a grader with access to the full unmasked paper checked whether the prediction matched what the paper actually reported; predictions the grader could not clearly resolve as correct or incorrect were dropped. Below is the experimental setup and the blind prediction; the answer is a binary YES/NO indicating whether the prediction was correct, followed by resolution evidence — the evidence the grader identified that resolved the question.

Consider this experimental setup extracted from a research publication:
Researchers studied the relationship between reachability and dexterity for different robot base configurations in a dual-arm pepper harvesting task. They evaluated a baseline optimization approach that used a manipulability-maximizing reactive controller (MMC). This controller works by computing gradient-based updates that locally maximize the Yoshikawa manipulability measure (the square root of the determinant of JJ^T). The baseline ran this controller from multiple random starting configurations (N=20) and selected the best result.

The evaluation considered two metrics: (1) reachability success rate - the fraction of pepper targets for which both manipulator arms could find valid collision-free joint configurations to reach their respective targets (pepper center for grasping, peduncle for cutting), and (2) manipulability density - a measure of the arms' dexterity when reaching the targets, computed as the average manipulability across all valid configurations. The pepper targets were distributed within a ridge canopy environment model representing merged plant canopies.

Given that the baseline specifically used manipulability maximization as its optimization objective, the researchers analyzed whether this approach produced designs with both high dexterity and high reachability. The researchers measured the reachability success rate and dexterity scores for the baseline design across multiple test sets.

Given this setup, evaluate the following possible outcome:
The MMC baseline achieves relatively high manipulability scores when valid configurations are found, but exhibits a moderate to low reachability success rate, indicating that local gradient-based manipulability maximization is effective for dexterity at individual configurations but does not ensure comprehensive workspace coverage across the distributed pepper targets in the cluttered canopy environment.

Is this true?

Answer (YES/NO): YES